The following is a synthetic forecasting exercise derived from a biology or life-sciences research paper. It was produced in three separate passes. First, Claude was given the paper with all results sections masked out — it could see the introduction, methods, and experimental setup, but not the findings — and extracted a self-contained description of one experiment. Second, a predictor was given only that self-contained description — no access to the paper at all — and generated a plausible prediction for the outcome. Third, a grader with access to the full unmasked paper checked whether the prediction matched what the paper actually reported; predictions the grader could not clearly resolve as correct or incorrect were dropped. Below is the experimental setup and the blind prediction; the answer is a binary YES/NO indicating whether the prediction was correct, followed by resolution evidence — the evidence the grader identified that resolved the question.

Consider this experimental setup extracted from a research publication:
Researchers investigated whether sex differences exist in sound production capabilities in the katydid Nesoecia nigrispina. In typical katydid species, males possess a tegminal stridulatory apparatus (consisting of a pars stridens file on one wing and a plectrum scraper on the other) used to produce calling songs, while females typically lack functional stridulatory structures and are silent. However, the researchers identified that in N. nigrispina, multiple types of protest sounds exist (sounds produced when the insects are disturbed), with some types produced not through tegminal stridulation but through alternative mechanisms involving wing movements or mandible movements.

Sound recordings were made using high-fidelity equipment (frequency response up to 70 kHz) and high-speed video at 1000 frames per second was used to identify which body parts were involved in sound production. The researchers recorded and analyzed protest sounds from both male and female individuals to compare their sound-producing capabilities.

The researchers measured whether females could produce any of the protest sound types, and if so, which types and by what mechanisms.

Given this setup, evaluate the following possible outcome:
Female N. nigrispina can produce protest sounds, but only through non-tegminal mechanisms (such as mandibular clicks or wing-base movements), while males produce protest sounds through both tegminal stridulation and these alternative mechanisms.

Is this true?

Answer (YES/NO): YES